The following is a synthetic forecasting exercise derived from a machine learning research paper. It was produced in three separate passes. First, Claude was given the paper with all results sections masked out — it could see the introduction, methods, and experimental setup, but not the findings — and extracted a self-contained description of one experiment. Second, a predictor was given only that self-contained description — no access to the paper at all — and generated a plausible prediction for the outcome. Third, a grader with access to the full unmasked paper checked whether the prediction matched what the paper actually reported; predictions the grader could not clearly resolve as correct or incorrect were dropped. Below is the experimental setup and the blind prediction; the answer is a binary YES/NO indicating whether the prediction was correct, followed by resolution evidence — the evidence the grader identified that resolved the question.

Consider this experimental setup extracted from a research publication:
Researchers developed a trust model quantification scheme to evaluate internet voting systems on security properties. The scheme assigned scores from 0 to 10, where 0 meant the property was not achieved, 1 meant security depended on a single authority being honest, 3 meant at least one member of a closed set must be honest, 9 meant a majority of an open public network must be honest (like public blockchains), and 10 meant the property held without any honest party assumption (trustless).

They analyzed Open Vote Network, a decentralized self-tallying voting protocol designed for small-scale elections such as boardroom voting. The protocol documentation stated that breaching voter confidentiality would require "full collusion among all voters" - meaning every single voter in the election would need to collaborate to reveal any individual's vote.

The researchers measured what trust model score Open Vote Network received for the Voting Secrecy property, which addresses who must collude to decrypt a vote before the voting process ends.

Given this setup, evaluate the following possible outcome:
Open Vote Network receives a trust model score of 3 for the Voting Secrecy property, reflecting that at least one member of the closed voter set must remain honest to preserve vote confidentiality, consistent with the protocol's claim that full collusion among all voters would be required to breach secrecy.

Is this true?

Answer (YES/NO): NO